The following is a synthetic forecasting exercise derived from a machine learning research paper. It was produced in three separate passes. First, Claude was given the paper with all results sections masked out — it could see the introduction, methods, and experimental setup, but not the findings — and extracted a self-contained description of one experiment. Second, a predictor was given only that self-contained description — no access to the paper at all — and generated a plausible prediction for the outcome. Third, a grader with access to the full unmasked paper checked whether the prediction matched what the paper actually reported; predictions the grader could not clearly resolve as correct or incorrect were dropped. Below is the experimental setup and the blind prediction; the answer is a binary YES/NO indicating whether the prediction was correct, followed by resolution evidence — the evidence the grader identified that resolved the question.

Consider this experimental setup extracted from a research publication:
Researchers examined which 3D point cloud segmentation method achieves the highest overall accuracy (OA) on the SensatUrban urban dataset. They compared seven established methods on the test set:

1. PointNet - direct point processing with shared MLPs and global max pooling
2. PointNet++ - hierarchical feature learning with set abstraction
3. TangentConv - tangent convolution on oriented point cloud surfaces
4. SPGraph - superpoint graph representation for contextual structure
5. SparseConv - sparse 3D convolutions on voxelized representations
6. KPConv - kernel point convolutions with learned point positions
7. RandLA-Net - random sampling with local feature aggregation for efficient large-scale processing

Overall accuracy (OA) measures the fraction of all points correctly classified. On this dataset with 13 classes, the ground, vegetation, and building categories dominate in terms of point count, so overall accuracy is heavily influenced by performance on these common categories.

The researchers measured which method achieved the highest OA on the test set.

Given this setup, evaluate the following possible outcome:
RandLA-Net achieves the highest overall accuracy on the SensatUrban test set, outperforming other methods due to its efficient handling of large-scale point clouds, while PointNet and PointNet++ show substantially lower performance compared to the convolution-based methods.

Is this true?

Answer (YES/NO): NO